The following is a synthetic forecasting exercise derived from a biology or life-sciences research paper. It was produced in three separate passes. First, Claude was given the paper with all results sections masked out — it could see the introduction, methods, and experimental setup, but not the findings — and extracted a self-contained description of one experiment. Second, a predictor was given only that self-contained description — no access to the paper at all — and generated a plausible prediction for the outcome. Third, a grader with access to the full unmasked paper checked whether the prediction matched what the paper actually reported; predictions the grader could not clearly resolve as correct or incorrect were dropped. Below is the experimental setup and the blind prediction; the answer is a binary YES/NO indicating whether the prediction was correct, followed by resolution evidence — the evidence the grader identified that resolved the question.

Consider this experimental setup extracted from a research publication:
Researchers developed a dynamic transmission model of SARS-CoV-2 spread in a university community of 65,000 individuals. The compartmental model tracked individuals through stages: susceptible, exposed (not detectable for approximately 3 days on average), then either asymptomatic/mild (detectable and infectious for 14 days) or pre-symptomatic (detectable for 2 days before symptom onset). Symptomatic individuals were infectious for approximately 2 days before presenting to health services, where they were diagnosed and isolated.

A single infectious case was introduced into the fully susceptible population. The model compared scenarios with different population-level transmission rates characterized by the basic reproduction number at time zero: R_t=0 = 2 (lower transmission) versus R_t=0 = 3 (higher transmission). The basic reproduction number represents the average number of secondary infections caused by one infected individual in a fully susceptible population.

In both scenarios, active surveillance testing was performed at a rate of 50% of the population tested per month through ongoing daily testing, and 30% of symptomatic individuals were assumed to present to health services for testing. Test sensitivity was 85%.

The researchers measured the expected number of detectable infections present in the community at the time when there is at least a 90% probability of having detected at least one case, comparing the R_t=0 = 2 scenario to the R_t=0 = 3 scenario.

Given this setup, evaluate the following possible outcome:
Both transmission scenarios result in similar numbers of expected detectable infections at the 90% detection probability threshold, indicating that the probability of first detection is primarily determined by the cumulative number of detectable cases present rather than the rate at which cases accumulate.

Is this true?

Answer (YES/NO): NO